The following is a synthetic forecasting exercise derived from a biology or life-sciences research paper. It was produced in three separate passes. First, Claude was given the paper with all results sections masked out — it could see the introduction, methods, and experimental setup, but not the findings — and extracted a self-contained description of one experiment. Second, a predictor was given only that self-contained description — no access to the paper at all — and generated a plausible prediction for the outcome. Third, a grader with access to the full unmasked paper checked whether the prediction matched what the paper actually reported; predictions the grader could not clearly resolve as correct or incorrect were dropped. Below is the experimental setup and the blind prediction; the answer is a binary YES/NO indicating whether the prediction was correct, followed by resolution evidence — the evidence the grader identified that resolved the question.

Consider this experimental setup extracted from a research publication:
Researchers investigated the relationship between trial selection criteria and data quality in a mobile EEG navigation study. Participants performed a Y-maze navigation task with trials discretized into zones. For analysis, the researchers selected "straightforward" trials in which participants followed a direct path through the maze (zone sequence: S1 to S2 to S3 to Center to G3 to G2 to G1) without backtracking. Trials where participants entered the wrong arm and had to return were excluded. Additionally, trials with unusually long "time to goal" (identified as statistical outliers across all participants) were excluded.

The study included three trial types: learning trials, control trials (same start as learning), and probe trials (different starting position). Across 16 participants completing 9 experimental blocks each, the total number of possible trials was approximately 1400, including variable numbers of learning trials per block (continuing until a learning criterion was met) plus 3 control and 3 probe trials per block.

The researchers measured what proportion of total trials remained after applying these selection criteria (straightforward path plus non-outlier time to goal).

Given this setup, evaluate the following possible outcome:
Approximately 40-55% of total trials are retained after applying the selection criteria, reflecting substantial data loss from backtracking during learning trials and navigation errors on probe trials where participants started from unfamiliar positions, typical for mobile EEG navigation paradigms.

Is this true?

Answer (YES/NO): NO